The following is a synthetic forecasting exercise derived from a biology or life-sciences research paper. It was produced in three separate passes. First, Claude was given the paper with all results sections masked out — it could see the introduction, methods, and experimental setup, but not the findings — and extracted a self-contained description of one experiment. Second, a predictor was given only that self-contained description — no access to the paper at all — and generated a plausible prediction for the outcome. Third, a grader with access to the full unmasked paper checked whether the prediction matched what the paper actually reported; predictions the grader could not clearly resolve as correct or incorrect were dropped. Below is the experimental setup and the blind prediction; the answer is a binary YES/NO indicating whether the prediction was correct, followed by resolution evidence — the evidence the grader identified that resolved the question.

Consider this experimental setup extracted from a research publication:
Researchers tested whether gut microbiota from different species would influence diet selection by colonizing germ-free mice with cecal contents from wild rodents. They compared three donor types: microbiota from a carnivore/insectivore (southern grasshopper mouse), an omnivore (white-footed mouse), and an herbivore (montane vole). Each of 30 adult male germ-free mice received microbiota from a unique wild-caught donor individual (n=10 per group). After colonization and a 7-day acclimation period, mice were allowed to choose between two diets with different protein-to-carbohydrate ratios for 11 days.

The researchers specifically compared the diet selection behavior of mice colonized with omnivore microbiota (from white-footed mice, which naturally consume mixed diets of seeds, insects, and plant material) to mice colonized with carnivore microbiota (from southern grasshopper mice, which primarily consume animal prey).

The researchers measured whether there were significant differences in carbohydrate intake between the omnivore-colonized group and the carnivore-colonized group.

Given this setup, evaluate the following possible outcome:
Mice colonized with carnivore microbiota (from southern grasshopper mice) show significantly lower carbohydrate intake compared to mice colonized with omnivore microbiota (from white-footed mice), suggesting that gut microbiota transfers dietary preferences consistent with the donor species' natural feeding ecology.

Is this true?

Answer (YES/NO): NO